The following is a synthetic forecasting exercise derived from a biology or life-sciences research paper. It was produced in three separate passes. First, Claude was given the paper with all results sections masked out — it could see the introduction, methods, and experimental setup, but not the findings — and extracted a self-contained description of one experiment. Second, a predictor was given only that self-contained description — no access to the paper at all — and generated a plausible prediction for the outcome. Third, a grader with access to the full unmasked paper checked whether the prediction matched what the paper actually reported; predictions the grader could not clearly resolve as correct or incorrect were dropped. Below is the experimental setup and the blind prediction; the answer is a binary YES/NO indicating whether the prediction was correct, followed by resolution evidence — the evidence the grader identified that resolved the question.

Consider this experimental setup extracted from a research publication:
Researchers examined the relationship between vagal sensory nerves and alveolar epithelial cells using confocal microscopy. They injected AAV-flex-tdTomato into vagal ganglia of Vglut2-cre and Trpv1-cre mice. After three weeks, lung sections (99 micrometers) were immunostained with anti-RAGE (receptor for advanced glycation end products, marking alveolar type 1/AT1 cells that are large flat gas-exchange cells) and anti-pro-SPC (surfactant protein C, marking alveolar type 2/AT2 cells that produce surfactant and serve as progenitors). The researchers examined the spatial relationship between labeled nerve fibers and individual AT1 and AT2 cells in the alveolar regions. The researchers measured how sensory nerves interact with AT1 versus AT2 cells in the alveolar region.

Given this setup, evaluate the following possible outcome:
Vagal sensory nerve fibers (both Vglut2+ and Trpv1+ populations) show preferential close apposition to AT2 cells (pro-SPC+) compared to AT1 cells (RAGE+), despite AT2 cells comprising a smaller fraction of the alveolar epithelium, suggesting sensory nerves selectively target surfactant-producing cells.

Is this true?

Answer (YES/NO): NO